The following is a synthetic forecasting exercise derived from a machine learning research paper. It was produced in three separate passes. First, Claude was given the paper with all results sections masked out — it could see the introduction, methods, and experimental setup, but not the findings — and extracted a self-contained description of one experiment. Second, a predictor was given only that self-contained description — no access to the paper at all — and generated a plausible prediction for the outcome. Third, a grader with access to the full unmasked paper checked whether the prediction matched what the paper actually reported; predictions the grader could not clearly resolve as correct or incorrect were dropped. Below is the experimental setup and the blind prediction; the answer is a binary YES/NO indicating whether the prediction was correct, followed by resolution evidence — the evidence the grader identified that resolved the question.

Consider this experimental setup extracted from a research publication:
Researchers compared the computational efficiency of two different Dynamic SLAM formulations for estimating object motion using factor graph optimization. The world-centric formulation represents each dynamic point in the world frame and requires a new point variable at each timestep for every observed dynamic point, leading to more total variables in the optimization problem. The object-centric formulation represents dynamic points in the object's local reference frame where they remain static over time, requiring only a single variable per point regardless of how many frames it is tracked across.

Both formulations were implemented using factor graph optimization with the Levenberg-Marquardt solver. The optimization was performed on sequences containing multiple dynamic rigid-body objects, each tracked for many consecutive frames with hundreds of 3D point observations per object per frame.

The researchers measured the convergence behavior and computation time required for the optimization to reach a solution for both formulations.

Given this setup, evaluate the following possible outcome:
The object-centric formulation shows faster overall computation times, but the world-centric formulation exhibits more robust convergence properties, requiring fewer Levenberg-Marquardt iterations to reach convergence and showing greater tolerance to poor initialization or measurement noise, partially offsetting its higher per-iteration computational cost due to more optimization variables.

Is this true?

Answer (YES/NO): NO